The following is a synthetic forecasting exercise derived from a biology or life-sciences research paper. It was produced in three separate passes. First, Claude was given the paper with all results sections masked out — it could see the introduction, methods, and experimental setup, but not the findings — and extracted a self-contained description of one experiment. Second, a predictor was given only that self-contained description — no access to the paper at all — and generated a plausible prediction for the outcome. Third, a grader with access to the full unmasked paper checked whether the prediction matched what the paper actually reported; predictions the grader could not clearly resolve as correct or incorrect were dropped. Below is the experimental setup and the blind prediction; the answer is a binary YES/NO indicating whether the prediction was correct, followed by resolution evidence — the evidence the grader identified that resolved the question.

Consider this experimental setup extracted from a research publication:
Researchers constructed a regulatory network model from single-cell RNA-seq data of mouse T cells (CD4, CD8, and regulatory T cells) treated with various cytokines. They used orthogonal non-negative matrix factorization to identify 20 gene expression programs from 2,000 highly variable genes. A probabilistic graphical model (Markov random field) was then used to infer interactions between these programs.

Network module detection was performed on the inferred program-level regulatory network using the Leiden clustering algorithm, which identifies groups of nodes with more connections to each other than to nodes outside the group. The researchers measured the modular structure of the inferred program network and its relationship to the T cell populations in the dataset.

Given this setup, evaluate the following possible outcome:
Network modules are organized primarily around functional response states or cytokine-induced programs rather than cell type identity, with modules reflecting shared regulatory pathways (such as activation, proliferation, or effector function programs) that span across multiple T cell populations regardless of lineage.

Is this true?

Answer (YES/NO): NO